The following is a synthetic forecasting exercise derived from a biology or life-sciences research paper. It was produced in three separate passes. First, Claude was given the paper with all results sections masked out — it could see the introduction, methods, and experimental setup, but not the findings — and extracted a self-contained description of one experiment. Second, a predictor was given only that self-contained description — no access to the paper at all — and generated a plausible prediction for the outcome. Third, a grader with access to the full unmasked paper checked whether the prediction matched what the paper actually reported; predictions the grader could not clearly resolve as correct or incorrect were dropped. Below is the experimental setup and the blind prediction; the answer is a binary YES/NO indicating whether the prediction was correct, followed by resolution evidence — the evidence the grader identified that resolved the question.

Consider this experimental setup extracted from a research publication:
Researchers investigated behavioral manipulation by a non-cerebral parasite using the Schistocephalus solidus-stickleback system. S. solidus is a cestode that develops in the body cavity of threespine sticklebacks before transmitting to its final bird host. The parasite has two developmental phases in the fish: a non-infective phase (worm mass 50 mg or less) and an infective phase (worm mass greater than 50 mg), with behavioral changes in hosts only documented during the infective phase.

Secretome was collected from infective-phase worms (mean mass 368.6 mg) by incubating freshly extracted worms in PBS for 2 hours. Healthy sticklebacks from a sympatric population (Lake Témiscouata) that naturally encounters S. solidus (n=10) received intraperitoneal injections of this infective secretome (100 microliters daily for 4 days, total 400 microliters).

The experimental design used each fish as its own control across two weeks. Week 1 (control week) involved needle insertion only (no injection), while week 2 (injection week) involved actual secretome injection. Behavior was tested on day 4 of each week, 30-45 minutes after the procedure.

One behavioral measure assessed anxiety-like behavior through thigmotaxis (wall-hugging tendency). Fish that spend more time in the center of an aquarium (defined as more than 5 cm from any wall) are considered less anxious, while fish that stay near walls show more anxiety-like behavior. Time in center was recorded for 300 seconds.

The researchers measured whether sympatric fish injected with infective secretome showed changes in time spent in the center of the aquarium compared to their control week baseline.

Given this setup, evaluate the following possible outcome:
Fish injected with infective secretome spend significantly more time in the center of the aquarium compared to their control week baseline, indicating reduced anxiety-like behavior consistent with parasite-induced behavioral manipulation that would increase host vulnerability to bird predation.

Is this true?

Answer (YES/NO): NO